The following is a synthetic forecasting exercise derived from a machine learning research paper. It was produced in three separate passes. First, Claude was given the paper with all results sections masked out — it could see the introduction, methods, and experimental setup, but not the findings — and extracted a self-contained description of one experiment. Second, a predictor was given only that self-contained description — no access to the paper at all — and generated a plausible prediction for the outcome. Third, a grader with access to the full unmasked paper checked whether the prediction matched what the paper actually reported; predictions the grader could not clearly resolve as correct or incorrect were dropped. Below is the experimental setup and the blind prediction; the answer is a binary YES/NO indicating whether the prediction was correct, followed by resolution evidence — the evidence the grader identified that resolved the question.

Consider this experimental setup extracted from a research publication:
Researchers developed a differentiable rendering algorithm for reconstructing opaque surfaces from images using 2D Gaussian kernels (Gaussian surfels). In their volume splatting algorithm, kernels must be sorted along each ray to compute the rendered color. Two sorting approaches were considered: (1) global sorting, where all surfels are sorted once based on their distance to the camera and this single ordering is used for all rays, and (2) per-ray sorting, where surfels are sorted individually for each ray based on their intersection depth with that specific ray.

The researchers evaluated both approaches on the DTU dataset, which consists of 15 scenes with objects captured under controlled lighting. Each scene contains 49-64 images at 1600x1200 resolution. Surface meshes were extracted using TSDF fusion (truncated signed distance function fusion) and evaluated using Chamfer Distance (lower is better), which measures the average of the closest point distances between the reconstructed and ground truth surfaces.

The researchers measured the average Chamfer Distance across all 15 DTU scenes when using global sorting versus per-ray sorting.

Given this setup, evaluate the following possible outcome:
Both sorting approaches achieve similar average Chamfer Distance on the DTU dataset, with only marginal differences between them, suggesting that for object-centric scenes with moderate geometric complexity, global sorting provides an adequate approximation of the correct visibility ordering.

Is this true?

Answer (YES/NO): YES